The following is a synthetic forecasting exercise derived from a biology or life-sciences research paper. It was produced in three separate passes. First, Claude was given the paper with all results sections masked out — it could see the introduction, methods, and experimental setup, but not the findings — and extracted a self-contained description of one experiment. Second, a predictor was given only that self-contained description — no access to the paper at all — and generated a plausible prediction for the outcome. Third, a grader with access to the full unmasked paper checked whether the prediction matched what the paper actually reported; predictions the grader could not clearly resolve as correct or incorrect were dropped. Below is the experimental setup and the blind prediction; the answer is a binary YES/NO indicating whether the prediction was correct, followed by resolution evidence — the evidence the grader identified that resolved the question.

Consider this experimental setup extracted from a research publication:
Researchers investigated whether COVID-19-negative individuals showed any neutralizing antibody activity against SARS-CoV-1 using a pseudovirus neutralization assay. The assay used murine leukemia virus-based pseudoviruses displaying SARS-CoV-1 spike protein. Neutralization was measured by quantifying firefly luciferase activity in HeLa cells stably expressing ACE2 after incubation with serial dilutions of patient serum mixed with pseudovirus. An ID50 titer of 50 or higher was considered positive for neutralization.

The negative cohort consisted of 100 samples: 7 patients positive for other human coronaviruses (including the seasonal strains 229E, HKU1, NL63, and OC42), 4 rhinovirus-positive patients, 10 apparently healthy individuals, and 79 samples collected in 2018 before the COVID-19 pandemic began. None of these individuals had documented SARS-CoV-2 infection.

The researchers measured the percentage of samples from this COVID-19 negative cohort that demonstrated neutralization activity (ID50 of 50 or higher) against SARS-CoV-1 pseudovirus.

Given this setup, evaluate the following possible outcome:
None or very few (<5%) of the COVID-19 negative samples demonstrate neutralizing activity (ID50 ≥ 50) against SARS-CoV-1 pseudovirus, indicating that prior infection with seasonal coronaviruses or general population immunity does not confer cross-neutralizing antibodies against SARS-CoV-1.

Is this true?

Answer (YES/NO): NO